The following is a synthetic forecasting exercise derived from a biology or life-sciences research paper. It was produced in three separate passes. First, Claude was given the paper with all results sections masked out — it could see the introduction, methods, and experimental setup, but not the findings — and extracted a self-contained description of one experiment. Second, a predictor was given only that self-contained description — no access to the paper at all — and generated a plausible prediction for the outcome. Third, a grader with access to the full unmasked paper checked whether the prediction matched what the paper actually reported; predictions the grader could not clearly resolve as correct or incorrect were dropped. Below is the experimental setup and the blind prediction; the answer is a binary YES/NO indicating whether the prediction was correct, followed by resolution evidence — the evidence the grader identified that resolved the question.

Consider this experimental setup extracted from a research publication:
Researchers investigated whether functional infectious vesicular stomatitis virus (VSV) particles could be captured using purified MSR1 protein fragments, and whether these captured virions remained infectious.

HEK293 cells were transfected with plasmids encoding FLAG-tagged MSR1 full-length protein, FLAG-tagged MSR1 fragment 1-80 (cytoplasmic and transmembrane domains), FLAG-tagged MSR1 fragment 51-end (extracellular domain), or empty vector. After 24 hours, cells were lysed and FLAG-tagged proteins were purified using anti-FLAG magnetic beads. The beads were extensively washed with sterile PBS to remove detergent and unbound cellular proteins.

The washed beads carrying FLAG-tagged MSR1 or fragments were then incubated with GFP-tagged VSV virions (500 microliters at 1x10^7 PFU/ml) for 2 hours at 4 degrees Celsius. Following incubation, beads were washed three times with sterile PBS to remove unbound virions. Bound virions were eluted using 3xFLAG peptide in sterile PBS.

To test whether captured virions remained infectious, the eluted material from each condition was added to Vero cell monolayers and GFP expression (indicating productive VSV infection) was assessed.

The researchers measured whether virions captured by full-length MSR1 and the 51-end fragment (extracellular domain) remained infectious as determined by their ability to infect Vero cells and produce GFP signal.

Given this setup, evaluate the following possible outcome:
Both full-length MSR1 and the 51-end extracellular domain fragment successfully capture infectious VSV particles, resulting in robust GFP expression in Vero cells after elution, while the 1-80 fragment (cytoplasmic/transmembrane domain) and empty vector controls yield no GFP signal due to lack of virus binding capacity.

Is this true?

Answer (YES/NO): YES